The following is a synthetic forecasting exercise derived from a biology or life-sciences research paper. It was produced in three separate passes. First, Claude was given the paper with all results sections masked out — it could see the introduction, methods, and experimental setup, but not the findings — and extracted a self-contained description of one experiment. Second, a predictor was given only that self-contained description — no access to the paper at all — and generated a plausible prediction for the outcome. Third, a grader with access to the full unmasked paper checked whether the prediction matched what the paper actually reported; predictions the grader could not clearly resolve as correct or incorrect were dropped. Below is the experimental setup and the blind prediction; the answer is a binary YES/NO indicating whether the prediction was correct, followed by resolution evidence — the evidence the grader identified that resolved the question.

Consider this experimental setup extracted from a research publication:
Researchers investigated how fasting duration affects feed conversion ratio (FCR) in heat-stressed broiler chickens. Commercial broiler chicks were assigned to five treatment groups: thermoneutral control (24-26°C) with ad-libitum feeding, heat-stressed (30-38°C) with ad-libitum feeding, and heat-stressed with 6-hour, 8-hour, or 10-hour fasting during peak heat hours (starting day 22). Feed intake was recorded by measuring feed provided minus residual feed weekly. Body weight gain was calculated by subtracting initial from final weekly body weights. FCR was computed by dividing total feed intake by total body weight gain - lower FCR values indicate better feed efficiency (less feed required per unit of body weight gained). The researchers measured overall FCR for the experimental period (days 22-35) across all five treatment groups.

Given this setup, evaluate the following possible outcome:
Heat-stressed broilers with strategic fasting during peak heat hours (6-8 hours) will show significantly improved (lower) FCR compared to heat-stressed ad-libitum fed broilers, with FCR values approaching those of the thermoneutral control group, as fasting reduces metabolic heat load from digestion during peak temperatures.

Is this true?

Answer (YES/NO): NO